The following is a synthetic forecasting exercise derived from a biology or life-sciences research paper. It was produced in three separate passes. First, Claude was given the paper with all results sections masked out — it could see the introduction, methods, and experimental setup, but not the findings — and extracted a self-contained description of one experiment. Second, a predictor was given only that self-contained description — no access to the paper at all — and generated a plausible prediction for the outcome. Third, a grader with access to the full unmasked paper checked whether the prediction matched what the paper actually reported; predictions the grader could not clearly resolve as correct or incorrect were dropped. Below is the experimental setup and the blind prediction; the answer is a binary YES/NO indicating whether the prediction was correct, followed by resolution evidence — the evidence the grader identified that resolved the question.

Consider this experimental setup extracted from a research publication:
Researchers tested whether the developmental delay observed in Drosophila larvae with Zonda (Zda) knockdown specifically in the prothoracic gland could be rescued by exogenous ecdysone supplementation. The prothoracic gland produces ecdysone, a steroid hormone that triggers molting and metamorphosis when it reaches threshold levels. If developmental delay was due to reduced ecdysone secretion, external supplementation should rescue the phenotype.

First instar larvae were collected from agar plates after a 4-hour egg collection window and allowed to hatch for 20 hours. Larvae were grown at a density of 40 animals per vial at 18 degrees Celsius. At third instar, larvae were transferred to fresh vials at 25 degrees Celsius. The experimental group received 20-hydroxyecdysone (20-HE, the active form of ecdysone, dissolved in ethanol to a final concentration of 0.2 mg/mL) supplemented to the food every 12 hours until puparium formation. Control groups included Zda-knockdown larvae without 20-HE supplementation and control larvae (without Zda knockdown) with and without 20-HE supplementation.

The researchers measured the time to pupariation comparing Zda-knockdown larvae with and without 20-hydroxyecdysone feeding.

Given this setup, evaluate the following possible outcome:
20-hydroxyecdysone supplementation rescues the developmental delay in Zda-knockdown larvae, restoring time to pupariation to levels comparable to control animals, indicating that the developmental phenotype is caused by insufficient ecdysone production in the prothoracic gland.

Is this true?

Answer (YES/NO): YES